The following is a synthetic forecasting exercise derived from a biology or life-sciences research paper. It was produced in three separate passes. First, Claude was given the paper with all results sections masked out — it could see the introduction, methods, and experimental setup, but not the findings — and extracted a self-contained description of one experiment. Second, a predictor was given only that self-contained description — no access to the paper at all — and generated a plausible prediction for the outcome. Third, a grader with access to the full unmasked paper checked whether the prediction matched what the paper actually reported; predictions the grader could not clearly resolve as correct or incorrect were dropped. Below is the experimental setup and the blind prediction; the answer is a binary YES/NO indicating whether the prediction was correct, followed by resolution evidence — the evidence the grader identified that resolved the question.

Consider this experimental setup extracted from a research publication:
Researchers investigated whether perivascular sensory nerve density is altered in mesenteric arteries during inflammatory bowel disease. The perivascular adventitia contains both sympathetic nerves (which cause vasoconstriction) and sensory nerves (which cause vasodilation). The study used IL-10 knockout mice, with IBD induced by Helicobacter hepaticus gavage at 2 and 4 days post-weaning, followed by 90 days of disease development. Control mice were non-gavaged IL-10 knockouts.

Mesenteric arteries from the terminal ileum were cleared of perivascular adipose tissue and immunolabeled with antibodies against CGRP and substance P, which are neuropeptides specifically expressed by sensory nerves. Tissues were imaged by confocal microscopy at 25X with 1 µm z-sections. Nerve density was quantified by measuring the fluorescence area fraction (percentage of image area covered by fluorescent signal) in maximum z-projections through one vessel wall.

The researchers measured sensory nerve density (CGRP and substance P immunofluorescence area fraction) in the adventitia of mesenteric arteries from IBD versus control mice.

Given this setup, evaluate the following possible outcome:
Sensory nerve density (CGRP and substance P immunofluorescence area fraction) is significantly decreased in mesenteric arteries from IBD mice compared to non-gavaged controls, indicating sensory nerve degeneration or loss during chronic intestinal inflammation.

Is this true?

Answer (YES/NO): NO